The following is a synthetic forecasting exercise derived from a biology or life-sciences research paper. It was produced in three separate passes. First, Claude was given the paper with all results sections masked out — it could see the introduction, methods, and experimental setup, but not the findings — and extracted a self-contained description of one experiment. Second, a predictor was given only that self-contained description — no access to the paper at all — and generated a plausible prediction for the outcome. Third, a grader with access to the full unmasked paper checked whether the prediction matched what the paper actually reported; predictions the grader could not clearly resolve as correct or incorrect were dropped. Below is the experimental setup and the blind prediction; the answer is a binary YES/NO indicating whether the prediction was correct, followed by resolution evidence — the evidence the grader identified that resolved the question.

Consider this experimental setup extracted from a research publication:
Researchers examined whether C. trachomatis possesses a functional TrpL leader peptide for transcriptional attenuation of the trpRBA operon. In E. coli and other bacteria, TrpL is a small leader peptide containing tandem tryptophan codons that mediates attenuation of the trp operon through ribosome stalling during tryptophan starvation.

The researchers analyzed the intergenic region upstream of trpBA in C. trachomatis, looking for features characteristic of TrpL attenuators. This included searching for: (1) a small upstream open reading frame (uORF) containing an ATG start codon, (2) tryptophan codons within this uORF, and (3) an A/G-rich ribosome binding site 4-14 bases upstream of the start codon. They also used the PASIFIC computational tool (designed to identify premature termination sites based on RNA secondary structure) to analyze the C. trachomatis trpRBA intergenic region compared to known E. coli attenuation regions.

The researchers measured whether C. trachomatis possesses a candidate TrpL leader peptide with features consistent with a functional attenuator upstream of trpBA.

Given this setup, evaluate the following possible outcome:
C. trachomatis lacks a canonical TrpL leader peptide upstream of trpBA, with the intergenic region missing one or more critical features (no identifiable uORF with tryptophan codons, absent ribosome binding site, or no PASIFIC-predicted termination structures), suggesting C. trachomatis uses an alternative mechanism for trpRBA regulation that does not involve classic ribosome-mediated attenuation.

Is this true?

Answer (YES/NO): YES